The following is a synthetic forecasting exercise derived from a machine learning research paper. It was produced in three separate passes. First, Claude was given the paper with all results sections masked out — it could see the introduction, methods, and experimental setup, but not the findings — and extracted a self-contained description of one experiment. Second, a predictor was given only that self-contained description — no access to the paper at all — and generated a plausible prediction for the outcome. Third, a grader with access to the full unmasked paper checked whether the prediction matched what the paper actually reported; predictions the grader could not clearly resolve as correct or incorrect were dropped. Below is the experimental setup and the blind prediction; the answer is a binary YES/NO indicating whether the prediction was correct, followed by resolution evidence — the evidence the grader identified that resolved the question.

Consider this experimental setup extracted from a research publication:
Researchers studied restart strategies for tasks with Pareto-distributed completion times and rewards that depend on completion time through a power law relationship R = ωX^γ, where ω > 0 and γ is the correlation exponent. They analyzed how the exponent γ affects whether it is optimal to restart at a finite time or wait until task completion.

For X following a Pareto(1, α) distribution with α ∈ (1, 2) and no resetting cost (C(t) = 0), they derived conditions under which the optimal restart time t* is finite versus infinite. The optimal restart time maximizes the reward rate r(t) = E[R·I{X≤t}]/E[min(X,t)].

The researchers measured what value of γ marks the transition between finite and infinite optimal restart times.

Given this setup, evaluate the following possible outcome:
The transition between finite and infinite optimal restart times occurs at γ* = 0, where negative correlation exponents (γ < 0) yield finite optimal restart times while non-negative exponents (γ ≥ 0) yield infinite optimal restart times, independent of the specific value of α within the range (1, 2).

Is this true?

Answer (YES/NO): NO